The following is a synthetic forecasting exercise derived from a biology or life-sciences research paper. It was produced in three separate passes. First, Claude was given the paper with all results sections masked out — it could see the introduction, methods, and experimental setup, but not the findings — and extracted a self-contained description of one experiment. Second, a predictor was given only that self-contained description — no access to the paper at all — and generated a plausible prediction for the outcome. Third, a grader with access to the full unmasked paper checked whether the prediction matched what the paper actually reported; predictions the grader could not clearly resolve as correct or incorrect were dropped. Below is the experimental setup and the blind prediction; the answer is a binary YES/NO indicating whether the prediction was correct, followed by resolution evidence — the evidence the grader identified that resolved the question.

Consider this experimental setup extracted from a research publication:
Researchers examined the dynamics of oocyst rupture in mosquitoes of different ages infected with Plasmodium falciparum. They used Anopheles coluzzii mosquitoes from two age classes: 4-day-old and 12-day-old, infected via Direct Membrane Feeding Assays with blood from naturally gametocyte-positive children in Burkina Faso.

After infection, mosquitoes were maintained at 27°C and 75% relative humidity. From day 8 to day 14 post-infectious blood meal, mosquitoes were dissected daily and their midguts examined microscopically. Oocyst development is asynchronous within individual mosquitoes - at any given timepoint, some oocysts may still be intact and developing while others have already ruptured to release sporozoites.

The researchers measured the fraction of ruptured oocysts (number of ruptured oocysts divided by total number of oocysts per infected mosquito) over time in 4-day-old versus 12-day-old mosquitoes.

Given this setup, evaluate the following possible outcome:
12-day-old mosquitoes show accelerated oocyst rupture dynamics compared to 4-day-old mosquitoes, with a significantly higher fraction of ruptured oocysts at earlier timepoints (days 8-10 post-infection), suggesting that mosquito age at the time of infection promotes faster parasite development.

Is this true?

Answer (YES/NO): NO